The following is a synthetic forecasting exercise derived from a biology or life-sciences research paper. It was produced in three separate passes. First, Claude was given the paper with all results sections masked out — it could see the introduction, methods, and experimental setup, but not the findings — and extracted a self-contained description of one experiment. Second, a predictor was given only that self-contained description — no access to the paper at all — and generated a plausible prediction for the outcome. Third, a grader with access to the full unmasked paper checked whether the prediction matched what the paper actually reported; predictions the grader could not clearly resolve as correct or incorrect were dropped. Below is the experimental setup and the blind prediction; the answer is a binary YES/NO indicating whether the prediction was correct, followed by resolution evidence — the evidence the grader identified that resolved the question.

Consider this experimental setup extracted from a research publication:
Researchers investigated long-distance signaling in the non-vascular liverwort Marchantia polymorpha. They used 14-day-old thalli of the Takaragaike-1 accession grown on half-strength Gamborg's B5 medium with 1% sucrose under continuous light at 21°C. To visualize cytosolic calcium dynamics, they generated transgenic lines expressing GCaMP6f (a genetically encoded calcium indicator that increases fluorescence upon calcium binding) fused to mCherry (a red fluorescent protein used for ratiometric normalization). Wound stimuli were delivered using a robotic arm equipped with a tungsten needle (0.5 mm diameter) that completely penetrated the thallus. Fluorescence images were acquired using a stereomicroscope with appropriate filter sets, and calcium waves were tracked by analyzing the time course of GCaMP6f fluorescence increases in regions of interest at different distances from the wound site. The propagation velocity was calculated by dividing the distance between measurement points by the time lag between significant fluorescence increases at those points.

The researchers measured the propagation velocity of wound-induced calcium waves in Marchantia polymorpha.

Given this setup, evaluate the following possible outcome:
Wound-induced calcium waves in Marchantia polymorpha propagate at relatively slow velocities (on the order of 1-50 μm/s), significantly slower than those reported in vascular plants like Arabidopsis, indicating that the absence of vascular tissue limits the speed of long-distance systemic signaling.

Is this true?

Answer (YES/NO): NO